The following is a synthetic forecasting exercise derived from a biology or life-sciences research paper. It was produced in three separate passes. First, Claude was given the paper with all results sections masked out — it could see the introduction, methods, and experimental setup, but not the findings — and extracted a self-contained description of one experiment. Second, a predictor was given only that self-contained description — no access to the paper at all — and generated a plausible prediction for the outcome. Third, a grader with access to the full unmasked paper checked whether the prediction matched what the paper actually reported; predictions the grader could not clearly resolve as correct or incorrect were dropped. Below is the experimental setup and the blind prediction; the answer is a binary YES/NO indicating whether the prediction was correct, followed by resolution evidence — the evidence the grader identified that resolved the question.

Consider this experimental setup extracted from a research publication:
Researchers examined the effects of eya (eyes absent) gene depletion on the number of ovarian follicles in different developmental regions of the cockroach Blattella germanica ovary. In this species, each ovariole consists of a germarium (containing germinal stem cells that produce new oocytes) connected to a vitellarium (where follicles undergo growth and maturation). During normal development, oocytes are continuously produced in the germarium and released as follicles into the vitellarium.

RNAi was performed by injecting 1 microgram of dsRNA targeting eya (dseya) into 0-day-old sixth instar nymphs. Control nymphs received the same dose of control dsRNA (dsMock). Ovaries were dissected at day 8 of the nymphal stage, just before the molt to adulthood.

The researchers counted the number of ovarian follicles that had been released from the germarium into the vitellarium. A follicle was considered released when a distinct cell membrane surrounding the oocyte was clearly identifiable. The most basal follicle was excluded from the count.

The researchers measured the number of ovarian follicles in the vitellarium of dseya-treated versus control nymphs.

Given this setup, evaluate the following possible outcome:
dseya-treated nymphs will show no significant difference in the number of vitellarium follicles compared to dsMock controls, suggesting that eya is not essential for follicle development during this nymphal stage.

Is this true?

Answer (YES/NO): NO